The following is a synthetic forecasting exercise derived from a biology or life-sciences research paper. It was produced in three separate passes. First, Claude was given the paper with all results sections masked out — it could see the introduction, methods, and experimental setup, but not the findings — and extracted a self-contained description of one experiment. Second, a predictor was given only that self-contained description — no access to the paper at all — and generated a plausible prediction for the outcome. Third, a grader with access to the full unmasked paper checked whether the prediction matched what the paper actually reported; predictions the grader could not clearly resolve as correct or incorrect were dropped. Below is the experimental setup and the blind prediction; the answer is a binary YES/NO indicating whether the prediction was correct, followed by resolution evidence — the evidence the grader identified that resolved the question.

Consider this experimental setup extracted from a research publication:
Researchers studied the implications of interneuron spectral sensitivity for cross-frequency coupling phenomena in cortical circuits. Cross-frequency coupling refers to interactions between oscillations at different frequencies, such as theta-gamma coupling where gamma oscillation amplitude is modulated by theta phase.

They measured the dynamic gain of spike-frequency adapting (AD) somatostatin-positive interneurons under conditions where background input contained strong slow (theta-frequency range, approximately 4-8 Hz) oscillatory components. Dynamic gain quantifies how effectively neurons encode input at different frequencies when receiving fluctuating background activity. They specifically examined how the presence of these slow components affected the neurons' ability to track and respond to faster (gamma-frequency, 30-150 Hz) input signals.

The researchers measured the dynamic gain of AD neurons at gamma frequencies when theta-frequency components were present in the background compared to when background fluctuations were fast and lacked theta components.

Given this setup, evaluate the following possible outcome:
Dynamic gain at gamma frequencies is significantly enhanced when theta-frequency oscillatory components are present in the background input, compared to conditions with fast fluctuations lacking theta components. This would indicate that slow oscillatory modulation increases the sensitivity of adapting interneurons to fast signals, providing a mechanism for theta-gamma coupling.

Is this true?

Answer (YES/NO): YES